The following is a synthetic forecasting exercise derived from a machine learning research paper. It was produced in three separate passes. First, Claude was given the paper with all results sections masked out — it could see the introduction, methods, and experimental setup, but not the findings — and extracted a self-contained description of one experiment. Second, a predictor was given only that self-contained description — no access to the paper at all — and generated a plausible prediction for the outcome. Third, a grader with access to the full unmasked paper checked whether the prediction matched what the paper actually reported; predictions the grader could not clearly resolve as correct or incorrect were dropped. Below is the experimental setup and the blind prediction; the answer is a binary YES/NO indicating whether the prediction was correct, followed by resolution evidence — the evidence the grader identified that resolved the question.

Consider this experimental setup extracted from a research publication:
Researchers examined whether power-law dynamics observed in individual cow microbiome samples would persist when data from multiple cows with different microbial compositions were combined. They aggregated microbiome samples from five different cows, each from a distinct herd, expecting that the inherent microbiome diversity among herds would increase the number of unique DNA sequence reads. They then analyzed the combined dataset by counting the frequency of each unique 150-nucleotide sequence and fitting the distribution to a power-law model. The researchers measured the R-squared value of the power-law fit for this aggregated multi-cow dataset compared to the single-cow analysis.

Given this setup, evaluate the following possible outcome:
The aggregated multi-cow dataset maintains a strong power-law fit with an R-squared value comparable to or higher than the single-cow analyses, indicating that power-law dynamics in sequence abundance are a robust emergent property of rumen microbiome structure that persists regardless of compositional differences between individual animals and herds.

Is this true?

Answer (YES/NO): YES